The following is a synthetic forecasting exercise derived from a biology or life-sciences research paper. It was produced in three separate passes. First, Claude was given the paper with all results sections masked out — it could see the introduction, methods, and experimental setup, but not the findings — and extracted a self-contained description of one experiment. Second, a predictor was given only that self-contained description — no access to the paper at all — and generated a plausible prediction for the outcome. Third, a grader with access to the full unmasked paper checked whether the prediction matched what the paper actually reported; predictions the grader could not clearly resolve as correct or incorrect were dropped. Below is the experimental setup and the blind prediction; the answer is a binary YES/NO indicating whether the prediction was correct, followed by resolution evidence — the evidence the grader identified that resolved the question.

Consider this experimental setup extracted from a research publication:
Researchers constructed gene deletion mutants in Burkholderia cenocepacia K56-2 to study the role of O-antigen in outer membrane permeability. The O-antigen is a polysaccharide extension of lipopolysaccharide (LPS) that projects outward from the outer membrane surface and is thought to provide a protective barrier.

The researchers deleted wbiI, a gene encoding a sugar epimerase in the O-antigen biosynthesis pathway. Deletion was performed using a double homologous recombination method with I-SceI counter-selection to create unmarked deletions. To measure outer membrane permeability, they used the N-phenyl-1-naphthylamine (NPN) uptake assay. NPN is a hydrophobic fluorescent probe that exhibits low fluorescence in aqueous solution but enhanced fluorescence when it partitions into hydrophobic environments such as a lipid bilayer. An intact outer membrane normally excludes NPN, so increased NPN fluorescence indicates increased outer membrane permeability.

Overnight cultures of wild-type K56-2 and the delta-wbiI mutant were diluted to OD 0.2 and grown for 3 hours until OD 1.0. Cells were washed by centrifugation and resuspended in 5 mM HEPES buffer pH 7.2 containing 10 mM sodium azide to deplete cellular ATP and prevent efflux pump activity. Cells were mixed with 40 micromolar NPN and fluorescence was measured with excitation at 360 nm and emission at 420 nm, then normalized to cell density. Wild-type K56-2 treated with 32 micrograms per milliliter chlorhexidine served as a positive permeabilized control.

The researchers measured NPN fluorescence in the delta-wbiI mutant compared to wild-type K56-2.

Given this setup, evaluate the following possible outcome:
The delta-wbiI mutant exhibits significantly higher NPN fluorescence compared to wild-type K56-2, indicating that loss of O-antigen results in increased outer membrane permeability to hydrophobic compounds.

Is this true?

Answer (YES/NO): NO